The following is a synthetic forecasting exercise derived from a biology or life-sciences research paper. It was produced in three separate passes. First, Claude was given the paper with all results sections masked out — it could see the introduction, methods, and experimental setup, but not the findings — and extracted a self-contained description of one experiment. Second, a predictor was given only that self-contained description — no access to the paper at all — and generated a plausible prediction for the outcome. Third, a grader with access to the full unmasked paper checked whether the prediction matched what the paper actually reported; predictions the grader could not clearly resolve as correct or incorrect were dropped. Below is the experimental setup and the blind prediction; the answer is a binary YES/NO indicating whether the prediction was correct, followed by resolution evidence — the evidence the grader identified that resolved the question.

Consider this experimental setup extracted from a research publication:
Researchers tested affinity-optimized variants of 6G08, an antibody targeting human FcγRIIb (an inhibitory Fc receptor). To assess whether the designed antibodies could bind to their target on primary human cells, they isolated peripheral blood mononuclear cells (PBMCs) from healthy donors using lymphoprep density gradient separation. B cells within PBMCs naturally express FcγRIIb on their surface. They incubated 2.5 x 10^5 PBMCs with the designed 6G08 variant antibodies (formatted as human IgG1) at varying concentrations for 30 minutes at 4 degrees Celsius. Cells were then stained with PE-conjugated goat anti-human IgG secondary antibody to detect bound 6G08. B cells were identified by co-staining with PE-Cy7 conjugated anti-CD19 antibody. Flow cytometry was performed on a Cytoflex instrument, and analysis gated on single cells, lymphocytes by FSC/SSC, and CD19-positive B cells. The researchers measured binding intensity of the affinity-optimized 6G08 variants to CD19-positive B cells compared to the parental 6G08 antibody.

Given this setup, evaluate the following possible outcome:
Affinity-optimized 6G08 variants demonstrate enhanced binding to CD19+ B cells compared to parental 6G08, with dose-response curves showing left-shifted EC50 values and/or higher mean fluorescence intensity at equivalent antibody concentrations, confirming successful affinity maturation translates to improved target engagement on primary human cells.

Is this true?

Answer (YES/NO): YES